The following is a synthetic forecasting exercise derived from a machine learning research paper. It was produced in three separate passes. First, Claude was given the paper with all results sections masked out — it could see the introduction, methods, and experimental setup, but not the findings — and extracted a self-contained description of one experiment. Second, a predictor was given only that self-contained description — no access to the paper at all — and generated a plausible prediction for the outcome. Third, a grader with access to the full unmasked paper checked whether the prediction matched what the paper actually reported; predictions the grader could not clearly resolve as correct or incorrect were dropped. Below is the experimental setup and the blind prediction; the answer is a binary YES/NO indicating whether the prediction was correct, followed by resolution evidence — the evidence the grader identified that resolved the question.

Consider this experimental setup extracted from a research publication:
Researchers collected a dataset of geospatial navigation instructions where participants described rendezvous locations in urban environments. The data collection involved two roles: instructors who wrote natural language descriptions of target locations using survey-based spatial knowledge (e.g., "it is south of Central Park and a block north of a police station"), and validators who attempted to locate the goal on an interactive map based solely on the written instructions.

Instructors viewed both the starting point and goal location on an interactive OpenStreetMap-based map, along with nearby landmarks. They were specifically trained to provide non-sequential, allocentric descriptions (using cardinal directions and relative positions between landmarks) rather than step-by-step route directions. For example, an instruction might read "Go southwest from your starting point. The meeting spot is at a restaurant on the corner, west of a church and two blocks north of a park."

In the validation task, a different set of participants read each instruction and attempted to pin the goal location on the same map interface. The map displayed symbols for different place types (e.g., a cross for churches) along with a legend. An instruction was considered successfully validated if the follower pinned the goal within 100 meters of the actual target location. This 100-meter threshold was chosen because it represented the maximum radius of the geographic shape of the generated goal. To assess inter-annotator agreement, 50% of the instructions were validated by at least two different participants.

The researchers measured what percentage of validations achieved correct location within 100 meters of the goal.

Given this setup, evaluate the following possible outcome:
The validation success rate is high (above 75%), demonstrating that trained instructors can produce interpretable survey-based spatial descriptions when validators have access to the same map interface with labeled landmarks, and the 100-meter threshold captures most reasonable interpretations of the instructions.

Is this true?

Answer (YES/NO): YES